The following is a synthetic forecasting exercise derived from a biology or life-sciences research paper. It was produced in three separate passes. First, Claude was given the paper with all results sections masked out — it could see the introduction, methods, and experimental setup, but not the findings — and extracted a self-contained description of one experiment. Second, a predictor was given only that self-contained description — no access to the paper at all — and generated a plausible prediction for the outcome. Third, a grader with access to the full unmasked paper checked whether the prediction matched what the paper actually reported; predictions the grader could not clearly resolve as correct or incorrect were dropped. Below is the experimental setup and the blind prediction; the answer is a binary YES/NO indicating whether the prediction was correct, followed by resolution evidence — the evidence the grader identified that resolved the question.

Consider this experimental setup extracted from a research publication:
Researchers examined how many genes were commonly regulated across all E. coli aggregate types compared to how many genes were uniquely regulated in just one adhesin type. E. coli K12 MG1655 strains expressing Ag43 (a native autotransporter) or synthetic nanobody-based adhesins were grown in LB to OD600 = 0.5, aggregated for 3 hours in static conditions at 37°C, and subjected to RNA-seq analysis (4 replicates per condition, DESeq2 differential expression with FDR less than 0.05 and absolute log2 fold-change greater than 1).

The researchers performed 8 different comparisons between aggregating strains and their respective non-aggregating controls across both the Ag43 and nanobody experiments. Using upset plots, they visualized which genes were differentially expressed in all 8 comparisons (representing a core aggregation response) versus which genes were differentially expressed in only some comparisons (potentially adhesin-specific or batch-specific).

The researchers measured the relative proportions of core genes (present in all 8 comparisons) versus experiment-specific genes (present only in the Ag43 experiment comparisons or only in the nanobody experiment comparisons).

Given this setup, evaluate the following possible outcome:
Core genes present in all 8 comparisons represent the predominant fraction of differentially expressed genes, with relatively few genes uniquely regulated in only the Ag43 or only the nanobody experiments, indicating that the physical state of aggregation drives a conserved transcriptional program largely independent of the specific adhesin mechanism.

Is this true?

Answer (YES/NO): YES